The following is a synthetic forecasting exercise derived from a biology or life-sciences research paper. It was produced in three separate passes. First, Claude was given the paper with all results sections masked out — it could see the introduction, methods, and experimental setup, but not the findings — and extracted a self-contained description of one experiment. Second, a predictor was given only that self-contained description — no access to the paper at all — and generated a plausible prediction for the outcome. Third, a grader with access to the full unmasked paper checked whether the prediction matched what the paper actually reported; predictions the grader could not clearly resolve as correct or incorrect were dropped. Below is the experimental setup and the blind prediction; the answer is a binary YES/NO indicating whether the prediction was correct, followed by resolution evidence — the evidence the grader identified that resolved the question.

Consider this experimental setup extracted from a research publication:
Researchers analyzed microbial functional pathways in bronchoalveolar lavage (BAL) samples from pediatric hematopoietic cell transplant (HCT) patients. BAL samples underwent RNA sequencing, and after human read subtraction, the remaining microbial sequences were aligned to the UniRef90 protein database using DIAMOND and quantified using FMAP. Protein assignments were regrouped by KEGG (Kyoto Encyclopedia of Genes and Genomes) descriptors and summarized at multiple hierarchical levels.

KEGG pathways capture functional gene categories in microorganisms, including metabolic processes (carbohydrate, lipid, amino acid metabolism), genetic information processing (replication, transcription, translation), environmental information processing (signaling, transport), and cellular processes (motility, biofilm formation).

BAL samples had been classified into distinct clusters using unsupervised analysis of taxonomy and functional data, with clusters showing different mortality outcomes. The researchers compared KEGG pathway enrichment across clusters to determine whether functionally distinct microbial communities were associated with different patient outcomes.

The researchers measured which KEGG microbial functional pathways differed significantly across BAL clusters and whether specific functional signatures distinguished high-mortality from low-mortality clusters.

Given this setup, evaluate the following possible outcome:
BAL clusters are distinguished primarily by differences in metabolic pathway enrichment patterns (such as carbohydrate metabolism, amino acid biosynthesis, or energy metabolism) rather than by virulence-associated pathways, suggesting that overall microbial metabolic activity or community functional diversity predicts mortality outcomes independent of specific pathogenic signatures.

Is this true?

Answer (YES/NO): YES